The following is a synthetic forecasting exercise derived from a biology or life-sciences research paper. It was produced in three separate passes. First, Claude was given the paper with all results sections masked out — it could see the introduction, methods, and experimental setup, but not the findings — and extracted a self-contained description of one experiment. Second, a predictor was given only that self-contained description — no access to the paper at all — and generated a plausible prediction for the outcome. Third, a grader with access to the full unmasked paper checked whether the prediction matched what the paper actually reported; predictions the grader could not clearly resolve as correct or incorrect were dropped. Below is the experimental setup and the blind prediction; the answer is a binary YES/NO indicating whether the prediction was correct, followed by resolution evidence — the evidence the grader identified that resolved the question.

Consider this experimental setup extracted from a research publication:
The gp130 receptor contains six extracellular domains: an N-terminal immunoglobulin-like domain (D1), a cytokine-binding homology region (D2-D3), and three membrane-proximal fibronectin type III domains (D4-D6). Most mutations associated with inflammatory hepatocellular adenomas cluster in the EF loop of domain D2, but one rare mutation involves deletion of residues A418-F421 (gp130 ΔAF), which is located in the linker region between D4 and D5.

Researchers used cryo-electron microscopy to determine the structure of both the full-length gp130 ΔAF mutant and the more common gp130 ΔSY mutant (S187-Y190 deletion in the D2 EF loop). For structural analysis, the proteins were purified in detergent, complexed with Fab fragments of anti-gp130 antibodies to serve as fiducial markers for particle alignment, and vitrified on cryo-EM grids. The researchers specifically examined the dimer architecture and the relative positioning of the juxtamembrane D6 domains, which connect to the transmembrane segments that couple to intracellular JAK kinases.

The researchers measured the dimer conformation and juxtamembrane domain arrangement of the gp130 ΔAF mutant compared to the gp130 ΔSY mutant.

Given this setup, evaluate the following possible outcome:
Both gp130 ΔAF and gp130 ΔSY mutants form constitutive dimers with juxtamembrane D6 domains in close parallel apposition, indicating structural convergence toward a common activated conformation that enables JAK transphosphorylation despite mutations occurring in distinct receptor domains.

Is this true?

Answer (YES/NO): NO